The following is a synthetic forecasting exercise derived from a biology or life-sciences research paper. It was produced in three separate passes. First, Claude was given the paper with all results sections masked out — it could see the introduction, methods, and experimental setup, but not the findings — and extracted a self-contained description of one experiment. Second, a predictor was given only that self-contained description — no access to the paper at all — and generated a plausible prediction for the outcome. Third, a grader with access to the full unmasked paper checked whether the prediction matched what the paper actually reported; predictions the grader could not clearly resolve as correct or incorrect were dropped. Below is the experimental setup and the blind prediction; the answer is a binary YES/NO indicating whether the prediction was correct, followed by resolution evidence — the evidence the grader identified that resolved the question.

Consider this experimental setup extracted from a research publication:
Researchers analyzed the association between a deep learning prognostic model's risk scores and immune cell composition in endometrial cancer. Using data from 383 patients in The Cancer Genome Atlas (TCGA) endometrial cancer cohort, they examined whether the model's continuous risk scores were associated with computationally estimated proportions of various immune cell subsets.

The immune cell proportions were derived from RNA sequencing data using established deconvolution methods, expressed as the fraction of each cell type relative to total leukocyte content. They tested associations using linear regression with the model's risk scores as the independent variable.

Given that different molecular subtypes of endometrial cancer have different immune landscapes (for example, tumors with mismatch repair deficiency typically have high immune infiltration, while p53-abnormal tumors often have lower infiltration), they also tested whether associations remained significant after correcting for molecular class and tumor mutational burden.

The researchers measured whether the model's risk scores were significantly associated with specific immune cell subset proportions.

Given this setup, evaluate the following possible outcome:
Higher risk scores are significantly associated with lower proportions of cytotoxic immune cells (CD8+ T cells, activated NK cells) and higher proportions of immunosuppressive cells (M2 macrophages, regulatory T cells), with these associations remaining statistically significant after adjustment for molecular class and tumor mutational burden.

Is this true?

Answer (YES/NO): NO